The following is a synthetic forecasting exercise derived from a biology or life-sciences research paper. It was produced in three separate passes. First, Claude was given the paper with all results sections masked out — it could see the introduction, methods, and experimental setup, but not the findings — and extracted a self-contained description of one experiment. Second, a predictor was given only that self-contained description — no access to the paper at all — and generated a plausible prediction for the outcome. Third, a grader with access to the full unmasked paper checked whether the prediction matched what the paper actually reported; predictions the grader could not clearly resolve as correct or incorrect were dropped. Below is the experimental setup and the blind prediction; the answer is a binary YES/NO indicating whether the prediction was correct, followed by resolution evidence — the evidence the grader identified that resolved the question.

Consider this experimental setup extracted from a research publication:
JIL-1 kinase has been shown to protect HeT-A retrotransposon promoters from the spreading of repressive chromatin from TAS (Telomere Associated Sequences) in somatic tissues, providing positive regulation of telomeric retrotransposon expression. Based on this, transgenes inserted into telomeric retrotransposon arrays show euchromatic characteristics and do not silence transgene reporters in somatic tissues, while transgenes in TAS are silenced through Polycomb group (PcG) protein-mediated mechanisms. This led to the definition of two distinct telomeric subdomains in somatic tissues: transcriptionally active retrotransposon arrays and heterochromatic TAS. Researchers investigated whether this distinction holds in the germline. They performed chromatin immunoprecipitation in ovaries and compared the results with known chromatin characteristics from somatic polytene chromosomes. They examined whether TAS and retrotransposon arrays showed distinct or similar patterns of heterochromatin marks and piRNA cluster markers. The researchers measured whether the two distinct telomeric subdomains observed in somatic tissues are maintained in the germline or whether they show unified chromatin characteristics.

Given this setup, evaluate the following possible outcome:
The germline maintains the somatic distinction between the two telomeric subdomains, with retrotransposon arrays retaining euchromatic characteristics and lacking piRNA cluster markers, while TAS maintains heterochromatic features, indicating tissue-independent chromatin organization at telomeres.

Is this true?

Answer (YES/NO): NO